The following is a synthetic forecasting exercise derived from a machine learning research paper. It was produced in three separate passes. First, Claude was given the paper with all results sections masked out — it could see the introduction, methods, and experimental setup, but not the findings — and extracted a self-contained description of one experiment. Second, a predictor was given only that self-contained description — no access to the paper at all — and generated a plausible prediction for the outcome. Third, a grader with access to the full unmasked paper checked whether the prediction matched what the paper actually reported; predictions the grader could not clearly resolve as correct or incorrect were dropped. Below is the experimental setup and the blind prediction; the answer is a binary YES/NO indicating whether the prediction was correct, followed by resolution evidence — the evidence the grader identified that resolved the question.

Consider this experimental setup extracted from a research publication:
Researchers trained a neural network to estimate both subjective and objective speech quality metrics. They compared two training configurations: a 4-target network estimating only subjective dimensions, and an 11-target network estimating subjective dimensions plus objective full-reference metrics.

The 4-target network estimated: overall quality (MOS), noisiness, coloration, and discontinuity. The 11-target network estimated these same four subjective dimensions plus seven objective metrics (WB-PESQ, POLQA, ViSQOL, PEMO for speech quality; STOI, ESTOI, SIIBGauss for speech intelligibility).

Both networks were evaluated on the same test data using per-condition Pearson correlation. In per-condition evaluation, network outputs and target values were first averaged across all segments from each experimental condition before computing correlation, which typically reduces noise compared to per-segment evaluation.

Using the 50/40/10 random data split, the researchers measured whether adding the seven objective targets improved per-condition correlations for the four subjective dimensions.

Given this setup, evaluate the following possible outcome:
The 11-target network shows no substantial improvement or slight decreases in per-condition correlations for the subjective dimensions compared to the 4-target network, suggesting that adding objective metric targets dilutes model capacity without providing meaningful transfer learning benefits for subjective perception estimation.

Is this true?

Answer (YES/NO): NO